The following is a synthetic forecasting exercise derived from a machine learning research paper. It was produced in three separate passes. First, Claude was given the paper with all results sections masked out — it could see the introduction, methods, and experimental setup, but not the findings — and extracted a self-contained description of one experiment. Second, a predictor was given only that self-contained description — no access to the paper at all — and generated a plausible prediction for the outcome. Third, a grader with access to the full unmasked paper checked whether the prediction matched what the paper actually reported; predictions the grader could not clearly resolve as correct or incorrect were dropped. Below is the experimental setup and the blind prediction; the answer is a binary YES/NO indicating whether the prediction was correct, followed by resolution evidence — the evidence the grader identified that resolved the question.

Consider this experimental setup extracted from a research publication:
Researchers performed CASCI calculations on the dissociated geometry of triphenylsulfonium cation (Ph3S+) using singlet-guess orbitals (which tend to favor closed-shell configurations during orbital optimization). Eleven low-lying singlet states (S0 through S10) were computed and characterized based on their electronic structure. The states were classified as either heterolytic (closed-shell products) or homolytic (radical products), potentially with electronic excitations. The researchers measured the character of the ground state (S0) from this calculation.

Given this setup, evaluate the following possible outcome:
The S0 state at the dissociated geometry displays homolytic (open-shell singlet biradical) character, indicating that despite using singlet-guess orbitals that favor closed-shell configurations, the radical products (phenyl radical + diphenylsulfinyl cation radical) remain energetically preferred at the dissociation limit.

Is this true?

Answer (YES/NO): NO